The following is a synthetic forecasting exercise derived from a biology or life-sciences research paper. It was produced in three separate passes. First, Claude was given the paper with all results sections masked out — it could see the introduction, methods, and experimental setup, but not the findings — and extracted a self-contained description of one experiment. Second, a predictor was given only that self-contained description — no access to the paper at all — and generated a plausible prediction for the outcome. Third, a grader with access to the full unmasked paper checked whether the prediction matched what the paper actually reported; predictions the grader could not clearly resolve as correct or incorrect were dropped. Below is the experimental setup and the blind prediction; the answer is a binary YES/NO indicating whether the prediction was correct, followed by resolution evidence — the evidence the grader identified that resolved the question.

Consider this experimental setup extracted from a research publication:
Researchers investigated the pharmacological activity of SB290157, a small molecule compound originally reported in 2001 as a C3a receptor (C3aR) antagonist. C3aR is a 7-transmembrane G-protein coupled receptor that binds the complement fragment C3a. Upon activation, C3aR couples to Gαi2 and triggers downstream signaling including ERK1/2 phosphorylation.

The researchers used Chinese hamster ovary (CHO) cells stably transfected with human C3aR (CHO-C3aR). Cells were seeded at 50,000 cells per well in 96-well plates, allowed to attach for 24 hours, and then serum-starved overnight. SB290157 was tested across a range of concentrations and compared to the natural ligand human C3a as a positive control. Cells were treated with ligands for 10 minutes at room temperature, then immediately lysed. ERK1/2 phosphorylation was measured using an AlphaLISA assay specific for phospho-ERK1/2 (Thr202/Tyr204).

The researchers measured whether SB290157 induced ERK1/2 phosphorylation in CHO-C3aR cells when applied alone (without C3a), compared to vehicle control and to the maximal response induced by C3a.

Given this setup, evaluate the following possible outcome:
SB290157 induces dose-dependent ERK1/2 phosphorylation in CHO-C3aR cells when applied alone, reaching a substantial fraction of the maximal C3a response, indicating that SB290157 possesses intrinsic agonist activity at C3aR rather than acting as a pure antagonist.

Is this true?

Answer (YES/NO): YES